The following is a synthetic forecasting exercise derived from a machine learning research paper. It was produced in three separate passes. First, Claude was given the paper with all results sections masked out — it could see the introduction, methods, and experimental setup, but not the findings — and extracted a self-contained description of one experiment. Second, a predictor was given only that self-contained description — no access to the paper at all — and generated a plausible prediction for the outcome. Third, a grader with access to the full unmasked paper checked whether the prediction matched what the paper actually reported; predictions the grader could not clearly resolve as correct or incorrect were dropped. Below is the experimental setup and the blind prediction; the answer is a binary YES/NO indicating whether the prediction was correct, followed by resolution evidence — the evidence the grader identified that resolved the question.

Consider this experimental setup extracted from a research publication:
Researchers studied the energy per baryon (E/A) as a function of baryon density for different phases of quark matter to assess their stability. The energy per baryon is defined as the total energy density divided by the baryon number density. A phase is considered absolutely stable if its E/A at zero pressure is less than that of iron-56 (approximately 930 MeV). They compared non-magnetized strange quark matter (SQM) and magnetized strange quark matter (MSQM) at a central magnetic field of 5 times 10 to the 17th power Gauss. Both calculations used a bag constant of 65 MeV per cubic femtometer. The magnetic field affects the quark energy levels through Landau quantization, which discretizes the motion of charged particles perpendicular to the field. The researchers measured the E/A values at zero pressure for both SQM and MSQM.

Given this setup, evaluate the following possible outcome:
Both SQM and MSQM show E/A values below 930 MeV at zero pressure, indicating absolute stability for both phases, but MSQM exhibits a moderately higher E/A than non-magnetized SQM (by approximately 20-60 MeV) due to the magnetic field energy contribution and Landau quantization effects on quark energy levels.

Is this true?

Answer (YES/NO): NO